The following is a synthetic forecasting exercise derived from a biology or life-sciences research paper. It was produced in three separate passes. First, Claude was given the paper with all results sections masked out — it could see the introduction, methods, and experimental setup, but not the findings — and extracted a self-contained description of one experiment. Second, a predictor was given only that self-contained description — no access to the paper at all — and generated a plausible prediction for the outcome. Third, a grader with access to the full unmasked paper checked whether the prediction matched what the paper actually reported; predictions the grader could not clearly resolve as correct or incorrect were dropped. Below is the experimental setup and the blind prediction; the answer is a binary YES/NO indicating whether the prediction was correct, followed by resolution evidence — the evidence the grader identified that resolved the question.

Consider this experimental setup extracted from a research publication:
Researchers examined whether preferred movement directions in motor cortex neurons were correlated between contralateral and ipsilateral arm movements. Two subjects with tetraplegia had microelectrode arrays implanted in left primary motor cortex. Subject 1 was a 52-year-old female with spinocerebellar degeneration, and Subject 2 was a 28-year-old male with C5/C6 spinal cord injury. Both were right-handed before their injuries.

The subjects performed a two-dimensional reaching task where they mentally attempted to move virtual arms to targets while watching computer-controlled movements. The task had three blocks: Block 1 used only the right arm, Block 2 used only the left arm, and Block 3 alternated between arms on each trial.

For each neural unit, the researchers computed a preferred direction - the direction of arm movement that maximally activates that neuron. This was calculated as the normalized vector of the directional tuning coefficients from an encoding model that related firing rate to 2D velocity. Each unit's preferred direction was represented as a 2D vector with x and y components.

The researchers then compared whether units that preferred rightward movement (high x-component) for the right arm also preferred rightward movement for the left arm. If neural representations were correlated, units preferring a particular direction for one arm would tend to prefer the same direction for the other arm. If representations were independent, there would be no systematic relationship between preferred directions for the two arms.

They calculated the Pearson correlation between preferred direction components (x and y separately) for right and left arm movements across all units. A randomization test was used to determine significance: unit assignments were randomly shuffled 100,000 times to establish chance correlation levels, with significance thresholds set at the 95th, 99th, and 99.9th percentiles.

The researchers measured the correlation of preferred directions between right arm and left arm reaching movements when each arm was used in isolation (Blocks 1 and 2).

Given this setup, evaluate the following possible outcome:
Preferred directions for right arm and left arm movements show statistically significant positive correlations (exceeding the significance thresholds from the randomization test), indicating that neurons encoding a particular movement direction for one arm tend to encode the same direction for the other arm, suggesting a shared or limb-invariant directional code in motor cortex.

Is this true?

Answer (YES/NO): NO